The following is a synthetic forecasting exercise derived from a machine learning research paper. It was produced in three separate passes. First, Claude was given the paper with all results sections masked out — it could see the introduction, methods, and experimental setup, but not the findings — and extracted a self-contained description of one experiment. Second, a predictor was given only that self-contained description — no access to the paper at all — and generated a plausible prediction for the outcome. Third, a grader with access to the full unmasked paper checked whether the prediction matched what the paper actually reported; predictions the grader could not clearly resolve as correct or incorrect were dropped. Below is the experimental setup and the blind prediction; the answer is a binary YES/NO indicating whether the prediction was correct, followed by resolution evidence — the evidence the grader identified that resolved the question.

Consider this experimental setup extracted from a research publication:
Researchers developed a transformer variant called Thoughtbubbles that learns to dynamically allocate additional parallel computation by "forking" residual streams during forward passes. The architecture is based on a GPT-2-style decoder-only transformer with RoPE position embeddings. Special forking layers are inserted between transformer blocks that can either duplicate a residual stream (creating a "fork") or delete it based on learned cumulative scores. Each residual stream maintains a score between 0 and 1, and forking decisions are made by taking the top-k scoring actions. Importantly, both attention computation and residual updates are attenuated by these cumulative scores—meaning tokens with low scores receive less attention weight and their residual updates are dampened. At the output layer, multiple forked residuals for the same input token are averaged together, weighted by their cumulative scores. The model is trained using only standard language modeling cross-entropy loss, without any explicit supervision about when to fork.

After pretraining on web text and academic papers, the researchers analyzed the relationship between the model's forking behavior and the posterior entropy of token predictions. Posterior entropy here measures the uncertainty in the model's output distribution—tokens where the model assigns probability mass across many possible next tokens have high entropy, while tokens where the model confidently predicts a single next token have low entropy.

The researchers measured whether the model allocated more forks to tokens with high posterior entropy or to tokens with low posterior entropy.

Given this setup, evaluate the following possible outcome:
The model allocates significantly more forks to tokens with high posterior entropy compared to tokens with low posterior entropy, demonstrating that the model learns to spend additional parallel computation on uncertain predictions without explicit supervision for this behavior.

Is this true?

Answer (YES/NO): YES